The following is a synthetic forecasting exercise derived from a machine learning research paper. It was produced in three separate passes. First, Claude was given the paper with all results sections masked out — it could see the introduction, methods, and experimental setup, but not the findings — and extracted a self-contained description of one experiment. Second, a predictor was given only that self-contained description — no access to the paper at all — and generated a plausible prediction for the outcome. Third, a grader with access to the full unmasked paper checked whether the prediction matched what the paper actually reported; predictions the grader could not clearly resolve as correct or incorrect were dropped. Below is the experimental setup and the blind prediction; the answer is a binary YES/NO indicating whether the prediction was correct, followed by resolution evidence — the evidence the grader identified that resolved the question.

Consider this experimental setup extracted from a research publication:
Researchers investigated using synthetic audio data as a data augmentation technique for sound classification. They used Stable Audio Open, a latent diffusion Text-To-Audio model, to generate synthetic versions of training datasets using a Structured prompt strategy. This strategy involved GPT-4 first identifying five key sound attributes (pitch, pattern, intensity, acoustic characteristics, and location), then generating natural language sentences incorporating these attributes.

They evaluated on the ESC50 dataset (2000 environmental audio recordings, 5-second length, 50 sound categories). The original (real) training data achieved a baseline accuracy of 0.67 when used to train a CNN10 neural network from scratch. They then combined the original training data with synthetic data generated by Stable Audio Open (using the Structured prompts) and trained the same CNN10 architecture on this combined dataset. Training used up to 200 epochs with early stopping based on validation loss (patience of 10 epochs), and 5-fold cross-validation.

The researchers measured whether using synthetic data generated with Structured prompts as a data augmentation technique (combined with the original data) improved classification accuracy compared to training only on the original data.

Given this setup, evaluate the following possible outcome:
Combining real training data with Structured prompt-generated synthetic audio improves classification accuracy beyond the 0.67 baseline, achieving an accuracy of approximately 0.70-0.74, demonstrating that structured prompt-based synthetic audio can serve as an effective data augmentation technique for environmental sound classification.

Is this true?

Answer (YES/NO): YES